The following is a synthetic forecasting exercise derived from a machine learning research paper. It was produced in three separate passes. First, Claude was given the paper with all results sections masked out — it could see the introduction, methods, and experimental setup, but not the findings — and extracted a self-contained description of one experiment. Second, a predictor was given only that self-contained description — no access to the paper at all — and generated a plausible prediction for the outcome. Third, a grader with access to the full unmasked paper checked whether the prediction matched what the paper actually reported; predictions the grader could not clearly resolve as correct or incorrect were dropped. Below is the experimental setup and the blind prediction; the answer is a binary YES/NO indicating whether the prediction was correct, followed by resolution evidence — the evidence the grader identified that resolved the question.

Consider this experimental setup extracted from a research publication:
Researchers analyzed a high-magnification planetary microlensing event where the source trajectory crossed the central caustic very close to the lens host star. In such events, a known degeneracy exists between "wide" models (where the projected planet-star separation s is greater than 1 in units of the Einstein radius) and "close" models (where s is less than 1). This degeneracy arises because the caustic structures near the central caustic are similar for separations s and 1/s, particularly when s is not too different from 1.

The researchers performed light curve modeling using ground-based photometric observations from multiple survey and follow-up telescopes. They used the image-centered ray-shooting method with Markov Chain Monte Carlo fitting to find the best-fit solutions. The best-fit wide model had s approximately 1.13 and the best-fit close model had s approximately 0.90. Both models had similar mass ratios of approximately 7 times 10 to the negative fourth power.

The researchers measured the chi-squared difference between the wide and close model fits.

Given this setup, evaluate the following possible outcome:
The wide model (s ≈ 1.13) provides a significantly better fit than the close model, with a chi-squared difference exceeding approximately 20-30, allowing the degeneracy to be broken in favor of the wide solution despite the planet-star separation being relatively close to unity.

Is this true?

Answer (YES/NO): YES